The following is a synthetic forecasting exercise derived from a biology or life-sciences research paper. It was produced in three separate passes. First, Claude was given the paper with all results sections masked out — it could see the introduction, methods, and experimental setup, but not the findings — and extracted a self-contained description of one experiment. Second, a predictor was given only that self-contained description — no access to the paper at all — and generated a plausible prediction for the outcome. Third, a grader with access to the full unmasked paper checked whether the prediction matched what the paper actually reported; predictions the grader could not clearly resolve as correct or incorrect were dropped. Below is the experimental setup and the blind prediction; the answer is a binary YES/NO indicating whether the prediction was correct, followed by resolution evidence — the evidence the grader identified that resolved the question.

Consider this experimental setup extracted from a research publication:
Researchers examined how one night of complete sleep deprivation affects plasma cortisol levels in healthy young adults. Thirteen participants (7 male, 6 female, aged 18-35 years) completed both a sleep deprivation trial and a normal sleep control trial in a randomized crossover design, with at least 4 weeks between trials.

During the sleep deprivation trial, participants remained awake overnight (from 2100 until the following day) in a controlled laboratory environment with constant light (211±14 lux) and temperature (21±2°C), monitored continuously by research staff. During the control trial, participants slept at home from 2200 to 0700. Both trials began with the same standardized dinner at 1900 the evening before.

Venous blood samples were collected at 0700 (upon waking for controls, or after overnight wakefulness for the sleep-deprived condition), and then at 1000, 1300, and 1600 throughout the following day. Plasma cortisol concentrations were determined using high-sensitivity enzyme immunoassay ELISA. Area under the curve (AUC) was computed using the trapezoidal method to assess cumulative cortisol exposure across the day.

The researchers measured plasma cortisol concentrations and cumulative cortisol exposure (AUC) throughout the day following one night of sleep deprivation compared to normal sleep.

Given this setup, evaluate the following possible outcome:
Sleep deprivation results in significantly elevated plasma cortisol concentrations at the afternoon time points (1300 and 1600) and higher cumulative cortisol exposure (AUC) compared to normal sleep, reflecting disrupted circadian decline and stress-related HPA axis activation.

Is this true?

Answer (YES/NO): NO